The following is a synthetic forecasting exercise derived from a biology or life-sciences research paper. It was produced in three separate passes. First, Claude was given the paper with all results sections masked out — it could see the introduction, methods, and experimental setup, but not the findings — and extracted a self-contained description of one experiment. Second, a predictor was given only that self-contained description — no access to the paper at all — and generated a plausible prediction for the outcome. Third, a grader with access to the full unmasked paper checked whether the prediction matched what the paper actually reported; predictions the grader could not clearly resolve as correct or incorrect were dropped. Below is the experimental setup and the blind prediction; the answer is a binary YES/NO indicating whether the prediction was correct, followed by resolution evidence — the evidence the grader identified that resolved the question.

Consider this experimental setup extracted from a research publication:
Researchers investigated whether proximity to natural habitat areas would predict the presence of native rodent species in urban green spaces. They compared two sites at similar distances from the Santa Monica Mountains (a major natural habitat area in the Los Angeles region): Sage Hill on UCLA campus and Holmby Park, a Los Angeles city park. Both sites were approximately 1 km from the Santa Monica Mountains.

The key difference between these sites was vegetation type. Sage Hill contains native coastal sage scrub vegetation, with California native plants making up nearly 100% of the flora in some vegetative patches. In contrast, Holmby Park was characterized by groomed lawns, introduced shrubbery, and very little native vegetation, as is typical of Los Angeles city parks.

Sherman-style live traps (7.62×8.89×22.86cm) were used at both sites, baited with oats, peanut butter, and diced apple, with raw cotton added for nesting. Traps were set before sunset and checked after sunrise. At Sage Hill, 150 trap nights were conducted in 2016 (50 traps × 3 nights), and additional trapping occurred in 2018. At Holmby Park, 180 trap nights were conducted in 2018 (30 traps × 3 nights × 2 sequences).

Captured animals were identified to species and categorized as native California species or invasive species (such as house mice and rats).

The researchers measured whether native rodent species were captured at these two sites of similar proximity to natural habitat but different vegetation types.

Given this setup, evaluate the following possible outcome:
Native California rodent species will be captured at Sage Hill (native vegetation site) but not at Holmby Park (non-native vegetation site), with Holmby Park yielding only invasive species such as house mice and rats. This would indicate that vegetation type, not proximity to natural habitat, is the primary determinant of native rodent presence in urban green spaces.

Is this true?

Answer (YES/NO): YES